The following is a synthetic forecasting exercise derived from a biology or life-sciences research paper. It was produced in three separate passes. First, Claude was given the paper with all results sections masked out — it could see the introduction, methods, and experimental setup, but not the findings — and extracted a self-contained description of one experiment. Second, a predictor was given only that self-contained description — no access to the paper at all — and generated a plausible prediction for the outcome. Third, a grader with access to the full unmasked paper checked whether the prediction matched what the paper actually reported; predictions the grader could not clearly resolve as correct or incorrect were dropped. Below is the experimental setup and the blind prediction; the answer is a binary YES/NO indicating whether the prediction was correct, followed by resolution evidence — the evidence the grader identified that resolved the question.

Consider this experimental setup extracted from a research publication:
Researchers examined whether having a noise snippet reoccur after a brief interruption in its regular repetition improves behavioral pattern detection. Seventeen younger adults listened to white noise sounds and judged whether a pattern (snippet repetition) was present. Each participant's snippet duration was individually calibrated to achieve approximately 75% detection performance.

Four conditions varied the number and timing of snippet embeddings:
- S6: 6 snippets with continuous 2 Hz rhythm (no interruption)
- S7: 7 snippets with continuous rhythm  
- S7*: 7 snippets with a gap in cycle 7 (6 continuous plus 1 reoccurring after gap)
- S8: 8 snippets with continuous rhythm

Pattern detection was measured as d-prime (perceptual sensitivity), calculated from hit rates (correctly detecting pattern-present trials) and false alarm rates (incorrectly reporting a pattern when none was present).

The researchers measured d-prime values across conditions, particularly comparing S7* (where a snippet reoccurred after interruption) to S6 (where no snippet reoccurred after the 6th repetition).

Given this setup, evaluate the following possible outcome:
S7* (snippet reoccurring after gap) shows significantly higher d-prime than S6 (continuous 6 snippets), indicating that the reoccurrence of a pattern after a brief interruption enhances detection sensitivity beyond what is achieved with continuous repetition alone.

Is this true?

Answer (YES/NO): NO